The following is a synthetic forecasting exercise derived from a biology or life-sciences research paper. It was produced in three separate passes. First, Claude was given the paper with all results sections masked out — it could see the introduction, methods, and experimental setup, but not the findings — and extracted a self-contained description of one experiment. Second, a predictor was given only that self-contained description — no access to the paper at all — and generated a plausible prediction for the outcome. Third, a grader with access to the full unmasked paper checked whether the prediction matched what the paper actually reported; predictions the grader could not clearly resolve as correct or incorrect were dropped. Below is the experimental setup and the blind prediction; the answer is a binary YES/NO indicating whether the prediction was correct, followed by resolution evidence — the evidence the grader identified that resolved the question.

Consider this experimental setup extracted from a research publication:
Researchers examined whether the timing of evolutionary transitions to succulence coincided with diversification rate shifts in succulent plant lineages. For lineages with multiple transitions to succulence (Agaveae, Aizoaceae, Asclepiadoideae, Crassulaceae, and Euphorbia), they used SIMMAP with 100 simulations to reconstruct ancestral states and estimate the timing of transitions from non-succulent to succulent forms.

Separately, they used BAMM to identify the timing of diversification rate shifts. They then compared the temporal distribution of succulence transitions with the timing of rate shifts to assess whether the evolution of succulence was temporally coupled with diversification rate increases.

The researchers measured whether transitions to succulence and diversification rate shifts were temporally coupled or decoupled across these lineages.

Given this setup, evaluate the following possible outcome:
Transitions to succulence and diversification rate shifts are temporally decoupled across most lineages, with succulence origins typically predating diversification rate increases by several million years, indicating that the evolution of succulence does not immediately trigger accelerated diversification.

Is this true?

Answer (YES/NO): YES